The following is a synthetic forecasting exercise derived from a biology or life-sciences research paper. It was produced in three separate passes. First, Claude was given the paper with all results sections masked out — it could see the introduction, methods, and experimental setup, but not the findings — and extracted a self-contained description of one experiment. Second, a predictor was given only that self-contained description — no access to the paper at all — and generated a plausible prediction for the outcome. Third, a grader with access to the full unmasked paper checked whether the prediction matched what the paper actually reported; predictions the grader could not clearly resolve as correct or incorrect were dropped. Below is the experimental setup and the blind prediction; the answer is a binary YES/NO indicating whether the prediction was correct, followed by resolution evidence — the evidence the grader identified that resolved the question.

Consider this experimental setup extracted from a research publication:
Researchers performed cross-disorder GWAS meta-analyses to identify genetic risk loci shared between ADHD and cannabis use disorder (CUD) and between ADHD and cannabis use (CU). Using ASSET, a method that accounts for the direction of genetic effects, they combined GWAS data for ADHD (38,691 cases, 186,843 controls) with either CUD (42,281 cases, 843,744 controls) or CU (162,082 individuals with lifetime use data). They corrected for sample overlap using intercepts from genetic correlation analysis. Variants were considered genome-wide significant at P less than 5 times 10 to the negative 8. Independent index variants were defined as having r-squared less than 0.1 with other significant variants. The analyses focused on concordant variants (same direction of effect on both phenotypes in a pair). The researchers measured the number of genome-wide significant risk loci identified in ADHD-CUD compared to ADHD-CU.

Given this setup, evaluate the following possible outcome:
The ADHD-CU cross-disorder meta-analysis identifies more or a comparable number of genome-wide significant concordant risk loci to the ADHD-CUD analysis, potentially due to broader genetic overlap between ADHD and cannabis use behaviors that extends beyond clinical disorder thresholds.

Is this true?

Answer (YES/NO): NO